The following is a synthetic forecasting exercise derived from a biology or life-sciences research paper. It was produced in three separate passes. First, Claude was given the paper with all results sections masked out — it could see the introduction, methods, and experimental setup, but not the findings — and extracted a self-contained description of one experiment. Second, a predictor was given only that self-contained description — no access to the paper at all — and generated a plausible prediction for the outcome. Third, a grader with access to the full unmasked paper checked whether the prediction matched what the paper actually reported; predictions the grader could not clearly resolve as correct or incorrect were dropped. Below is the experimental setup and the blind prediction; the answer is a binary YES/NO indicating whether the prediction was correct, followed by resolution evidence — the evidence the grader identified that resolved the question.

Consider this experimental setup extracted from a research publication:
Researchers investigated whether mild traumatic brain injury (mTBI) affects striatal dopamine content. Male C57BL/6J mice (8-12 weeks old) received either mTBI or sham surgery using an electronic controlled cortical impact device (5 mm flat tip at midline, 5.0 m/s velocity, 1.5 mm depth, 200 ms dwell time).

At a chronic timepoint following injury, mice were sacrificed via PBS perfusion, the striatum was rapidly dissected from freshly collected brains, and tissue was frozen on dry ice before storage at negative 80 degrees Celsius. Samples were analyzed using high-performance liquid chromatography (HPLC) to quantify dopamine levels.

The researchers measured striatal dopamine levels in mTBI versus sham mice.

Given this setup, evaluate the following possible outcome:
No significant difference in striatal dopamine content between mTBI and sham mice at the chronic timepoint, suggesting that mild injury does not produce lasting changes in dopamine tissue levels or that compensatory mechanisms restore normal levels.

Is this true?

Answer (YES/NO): NO